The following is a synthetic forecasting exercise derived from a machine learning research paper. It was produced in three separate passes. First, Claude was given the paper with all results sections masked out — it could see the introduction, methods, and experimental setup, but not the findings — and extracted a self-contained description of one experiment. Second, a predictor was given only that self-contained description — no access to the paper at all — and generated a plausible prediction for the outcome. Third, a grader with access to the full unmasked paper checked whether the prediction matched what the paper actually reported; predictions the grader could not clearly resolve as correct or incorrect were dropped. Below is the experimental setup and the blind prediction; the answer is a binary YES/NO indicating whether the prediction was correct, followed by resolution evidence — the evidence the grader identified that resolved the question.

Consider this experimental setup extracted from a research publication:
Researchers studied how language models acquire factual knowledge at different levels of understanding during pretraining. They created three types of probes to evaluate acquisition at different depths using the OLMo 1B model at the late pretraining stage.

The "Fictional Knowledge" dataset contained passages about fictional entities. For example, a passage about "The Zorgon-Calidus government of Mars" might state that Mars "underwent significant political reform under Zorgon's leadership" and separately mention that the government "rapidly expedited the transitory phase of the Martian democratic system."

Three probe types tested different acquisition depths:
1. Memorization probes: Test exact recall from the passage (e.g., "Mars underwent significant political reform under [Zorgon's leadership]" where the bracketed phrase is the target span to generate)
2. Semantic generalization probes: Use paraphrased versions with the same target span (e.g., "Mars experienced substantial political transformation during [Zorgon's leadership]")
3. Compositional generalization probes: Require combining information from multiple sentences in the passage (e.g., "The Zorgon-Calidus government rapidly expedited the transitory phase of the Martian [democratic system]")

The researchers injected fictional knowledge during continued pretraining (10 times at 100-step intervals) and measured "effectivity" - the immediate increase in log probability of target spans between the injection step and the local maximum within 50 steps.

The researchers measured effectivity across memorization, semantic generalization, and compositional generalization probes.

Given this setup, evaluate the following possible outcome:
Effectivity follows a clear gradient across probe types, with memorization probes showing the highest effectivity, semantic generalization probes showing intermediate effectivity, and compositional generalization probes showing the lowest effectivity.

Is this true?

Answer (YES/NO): YES